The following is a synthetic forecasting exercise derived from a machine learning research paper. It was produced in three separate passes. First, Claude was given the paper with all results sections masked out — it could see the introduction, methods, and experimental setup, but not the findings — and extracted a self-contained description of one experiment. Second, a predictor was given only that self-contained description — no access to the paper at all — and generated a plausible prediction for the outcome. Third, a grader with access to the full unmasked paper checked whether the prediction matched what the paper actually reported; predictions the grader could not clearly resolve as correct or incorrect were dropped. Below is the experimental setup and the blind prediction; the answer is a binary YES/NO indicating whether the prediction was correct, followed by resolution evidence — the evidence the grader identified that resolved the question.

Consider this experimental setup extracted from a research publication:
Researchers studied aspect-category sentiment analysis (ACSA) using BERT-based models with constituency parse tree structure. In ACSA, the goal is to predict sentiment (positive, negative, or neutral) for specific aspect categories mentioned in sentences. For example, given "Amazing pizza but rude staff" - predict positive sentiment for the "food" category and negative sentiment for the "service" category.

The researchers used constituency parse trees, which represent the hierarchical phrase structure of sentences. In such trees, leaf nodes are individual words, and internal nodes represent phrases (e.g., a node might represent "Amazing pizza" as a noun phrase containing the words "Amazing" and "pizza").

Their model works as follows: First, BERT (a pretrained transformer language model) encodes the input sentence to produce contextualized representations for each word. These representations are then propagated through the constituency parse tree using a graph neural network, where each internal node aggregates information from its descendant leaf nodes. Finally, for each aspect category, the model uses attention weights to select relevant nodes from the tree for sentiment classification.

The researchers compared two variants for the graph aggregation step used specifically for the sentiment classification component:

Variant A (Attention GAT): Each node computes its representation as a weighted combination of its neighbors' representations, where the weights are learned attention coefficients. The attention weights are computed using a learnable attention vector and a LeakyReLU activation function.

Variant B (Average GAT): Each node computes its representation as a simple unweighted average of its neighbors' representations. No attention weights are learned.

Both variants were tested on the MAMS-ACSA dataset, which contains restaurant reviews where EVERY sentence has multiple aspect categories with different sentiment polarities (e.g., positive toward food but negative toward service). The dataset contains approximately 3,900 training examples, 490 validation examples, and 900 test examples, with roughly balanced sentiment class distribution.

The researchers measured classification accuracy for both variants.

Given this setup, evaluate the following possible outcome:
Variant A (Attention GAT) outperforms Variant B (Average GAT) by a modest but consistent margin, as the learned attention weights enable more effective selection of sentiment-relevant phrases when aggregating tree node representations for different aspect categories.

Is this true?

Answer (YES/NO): NO